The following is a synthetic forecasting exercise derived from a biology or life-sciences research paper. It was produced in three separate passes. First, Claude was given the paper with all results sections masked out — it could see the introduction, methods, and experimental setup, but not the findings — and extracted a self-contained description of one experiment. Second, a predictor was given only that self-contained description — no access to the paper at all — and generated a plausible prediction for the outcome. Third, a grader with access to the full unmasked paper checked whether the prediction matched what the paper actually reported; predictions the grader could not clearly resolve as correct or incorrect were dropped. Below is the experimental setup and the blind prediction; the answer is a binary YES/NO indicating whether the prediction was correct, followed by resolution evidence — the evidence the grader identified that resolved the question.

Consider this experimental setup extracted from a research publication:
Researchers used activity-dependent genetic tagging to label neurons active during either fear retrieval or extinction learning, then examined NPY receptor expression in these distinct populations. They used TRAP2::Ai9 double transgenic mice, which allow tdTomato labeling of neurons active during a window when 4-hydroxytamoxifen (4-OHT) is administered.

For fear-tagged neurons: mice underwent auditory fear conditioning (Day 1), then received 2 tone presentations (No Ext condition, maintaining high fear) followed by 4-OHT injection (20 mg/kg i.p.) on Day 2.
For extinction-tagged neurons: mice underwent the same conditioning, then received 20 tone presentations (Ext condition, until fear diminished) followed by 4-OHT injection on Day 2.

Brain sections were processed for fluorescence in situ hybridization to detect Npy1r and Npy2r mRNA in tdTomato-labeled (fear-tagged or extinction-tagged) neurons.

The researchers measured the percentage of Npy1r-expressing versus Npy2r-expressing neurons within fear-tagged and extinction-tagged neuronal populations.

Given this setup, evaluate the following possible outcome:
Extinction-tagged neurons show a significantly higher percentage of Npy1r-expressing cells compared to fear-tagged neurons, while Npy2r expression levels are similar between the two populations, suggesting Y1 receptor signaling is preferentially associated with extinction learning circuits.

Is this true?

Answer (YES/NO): NO